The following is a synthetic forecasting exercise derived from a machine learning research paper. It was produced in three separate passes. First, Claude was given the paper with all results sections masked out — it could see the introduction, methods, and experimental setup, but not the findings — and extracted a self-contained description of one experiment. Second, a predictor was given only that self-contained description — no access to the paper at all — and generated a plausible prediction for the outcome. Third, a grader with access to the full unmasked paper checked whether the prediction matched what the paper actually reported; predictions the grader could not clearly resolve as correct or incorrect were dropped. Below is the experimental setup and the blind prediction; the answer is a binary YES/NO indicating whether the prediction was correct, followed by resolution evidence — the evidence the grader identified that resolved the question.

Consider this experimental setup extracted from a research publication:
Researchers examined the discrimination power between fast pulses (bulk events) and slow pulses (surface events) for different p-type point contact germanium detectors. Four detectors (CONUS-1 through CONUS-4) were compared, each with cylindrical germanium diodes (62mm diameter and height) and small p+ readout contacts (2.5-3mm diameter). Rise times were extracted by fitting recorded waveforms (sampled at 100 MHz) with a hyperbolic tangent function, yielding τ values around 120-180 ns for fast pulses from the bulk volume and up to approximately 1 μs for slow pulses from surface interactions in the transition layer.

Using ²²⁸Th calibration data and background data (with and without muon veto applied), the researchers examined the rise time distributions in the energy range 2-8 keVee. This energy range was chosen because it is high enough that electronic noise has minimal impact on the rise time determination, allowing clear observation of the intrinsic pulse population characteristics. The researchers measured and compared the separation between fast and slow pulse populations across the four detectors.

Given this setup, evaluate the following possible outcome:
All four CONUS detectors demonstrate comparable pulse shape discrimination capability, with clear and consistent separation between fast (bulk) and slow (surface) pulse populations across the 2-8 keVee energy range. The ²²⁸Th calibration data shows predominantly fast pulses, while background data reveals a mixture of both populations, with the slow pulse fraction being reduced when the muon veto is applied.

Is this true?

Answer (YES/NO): NO